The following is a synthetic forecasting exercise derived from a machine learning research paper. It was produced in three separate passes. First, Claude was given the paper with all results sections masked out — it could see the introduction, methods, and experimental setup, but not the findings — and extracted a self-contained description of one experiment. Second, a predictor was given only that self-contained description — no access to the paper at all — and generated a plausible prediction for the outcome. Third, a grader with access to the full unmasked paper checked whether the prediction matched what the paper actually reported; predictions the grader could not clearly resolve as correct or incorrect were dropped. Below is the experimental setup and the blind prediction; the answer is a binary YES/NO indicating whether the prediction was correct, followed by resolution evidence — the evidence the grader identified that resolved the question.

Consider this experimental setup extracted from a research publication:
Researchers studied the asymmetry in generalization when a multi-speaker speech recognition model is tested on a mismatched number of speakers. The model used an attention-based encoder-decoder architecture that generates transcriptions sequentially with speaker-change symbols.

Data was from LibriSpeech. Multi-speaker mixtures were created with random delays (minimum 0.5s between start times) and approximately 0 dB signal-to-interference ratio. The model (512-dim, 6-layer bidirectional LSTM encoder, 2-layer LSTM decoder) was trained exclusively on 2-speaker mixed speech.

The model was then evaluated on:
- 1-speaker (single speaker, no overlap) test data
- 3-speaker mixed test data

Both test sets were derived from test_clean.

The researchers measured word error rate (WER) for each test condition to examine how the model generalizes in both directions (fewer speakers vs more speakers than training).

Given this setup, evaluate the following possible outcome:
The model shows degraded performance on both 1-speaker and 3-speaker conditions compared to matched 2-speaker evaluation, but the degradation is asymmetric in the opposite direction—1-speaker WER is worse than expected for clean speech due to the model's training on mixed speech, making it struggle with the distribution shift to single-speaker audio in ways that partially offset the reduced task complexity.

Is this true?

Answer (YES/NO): NO